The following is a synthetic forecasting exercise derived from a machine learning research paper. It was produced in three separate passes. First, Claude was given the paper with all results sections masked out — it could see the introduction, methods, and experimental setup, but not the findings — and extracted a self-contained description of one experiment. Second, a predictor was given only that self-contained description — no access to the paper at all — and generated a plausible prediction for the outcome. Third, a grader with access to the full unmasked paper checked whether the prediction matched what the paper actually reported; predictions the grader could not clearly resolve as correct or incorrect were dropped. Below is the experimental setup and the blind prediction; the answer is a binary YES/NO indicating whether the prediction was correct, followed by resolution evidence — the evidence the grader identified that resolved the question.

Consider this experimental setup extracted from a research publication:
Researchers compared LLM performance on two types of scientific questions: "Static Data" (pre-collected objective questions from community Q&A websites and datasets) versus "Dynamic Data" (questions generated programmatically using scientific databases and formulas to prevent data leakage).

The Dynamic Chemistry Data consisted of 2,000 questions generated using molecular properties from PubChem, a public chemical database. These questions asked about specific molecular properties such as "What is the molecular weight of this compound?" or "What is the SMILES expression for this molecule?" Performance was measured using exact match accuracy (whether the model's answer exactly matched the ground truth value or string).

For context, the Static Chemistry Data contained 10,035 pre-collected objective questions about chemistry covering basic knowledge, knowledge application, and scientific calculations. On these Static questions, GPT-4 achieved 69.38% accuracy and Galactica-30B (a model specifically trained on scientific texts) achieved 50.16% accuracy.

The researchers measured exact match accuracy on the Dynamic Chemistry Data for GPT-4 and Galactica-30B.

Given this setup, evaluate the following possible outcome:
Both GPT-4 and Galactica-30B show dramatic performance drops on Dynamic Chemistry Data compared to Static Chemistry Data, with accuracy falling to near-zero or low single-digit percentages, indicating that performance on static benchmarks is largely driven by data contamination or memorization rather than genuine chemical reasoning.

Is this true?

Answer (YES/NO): NO